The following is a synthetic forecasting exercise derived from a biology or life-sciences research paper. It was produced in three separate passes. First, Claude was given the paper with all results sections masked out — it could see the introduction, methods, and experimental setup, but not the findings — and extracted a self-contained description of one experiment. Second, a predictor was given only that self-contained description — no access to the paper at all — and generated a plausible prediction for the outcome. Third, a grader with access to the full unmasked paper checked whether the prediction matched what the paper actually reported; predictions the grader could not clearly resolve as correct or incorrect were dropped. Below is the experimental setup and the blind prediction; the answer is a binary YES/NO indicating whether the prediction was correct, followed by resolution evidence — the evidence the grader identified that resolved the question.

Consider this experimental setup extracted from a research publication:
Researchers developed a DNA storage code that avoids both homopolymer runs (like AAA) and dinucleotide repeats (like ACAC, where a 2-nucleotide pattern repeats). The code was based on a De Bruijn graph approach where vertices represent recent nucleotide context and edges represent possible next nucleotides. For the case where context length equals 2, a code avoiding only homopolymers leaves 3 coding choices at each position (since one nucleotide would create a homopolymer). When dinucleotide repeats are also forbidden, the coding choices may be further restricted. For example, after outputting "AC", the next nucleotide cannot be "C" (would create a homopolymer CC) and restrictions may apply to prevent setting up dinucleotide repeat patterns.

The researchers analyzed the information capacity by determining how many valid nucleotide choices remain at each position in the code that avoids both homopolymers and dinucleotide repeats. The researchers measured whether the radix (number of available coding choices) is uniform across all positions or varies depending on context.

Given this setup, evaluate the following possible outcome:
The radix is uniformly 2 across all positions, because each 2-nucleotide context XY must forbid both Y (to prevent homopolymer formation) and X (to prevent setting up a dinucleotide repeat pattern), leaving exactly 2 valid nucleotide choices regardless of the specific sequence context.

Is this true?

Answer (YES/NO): NO